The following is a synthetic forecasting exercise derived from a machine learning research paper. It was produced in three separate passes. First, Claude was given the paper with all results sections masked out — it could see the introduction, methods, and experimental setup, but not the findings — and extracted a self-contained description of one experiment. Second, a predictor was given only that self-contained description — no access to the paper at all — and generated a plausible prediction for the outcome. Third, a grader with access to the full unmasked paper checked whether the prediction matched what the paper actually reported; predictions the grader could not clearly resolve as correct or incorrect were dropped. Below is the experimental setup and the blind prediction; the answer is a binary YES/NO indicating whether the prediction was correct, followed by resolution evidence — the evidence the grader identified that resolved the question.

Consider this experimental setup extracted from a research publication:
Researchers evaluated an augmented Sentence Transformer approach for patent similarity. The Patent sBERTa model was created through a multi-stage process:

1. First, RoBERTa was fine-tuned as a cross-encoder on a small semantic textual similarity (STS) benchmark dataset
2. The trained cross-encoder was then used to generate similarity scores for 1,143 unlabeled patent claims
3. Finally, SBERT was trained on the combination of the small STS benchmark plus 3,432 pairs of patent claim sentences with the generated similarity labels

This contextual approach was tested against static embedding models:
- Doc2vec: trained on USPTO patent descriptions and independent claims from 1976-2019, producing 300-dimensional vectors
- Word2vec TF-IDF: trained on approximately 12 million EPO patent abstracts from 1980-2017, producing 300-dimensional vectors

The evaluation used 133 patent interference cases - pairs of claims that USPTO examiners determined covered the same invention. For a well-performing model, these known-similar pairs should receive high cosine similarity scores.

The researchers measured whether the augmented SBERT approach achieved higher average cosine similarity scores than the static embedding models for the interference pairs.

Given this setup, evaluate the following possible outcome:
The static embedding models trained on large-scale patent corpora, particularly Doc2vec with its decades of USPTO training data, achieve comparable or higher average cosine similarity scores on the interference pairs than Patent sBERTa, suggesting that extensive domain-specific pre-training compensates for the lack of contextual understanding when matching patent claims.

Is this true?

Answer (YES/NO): NO